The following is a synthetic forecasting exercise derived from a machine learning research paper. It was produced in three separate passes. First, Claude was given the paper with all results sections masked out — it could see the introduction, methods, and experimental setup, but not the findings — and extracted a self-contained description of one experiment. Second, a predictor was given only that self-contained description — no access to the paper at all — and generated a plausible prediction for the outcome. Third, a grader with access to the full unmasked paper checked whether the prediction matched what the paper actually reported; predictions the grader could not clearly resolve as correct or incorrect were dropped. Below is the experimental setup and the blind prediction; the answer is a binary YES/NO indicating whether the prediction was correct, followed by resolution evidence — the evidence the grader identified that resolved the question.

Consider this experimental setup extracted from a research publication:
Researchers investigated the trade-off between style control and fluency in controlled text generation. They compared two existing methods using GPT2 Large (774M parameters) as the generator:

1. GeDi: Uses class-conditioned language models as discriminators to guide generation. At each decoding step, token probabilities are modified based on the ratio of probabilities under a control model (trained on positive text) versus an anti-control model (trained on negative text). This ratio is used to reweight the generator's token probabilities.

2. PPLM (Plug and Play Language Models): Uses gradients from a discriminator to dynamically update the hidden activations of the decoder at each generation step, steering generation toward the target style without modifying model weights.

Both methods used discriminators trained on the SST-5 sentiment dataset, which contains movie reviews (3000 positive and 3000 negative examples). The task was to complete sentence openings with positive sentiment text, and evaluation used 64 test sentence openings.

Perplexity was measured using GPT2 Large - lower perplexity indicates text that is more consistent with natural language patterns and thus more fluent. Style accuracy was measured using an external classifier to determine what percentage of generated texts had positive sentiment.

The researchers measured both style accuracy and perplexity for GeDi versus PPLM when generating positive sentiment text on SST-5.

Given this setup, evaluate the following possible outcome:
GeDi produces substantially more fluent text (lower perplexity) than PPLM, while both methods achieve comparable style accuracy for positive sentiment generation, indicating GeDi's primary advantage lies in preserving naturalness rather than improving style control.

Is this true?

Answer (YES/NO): NO